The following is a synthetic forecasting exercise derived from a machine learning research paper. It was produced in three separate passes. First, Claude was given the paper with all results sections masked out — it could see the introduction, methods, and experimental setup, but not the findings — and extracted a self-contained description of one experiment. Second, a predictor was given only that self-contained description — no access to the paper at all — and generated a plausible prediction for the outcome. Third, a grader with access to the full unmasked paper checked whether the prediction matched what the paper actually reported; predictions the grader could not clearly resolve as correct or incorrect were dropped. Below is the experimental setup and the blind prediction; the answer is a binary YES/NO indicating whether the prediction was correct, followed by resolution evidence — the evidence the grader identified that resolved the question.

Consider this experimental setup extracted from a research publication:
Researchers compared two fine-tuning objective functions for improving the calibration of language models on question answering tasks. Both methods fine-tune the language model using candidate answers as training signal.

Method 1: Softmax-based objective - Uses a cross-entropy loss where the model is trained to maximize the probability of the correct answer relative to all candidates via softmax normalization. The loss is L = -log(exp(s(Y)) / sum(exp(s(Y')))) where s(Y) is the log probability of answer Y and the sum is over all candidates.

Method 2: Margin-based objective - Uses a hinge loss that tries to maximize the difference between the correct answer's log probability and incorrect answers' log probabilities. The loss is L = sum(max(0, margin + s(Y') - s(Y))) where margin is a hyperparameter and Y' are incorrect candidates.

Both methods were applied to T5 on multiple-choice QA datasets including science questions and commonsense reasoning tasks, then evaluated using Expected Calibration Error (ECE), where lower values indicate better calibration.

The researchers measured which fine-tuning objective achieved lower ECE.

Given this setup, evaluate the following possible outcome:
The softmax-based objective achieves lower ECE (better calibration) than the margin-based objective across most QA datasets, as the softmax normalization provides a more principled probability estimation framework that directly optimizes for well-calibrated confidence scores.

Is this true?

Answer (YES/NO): NO